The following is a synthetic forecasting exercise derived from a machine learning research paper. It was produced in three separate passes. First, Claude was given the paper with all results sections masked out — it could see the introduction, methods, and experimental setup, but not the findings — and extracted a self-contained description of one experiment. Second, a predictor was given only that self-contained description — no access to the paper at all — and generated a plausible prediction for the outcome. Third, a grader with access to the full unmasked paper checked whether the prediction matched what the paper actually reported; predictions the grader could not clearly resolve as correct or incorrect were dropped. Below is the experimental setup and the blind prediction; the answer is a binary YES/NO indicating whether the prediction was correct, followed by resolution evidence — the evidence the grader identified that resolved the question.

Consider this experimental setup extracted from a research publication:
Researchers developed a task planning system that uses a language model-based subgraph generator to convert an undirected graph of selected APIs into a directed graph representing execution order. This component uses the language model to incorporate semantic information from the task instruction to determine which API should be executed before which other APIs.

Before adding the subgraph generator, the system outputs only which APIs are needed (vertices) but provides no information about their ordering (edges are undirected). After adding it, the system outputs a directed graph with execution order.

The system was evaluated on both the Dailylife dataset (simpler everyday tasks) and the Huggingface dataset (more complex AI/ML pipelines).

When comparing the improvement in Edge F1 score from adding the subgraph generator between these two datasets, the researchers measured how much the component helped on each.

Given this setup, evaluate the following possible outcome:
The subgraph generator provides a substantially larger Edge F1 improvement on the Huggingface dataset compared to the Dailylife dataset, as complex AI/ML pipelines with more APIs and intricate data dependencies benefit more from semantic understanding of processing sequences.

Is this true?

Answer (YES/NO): NO